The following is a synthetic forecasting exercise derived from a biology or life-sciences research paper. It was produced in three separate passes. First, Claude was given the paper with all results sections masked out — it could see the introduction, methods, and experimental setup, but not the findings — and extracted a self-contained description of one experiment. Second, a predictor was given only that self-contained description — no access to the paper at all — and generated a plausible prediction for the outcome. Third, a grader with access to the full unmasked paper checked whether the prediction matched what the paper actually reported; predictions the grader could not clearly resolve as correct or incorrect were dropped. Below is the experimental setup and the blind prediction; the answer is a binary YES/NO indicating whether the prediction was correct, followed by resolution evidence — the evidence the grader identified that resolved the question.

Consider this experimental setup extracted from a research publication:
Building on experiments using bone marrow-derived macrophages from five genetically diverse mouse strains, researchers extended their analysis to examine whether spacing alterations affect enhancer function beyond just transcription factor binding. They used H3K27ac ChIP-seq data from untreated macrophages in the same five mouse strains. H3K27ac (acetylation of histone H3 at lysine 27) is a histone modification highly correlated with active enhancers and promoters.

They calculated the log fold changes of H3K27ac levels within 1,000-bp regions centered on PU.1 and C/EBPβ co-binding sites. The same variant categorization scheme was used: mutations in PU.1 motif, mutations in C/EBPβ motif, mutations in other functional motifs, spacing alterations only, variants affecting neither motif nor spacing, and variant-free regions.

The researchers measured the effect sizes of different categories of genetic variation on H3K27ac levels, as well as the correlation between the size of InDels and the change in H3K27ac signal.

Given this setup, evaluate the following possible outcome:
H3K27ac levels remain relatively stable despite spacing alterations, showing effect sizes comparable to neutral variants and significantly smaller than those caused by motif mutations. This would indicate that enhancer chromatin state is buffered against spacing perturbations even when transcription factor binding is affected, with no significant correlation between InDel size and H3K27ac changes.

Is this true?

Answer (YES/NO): NO